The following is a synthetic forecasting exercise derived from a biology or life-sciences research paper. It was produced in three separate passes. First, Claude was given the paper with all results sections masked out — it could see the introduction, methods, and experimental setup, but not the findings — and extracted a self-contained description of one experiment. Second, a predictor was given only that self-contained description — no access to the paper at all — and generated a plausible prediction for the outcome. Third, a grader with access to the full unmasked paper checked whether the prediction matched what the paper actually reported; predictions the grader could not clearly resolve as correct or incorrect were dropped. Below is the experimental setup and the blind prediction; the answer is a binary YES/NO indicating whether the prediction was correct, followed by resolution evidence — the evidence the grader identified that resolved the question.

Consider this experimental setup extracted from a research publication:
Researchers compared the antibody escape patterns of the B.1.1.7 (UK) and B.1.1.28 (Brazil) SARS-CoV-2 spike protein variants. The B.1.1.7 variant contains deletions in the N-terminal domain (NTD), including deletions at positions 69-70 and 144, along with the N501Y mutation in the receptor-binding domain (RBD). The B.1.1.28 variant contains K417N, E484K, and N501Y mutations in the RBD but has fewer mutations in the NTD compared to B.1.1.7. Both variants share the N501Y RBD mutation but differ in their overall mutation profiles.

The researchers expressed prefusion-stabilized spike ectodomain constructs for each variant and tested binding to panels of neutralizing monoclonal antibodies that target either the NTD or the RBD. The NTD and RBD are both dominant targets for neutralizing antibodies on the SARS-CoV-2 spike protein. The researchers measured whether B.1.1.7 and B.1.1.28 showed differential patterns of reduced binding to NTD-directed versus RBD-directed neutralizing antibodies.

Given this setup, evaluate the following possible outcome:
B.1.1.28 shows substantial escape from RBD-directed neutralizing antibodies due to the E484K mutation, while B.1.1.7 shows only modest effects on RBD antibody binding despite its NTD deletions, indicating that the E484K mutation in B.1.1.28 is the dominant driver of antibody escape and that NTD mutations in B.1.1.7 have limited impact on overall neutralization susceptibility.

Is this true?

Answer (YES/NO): NO